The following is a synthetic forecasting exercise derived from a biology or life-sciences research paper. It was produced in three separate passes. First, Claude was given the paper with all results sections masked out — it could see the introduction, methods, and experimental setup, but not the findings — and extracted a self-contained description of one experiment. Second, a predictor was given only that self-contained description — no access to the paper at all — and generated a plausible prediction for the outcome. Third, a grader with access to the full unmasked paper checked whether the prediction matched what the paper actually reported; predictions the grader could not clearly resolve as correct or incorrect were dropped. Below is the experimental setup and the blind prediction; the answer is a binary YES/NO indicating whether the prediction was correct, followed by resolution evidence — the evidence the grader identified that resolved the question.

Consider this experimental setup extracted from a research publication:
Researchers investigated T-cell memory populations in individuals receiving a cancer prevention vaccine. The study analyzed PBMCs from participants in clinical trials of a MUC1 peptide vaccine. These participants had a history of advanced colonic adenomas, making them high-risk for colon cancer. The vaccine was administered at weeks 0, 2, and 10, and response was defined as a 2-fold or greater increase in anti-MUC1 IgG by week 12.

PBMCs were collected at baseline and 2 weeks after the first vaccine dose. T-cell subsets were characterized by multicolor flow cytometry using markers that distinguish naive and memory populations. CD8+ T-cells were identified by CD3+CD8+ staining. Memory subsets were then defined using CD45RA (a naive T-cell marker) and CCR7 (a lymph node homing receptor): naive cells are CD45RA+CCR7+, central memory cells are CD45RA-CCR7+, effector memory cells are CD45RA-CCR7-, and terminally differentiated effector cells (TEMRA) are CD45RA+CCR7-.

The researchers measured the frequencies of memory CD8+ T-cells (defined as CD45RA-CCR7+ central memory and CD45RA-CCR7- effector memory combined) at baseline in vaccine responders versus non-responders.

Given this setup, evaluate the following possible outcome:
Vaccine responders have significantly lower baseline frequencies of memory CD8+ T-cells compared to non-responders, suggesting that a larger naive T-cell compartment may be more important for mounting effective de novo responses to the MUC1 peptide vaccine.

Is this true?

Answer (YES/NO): NO